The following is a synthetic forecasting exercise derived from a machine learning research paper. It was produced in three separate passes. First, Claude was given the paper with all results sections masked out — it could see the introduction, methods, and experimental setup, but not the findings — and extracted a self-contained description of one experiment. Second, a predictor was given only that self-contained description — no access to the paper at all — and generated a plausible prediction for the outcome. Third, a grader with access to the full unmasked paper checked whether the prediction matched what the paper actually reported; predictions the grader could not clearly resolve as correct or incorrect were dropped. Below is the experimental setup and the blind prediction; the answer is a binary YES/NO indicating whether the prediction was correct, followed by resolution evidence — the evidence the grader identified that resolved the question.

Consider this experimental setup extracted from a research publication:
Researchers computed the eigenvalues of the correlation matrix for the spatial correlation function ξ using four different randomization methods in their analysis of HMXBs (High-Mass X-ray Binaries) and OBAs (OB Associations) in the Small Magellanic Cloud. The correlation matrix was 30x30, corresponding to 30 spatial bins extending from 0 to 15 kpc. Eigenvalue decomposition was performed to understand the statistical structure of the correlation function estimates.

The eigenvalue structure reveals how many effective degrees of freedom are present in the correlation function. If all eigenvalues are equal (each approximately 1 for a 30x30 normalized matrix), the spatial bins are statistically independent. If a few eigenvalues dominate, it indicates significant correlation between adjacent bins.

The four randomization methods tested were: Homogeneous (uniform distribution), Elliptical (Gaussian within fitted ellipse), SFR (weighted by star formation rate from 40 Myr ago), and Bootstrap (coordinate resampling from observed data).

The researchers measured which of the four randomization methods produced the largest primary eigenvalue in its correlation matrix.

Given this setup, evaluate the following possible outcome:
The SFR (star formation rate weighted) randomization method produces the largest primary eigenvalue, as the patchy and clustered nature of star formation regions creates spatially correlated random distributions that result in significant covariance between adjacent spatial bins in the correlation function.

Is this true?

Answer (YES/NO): YES